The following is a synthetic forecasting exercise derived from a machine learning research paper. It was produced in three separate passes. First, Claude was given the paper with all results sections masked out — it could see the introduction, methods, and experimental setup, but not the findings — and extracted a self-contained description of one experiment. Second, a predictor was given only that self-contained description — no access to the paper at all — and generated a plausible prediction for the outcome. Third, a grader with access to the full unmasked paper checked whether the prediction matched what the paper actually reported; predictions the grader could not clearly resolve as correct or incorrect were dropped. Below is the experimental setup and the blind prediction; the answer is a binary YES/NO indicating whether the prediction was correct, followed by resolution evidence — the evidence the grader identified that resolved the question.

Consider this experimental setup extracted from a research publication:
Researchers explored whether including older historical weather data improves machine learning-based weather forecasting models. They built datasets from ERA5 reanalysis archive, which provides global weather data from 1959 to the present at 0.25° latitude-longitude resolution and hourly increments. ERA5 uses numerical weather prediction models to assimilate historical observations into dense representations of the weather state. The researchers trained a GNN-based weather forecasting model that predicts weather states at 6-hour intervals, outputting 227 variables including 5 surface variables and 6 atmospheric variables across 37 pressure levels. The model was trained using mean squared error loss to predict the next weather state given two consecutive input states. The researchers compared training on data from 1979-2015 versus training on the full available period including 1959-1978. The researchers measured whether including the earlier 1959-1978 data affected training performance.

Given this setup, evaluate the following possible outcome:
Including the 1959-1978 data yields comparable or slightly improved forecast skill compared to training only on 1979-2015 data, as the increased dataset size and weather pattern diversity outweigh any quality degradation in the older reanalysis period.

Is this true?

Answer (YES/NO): NO